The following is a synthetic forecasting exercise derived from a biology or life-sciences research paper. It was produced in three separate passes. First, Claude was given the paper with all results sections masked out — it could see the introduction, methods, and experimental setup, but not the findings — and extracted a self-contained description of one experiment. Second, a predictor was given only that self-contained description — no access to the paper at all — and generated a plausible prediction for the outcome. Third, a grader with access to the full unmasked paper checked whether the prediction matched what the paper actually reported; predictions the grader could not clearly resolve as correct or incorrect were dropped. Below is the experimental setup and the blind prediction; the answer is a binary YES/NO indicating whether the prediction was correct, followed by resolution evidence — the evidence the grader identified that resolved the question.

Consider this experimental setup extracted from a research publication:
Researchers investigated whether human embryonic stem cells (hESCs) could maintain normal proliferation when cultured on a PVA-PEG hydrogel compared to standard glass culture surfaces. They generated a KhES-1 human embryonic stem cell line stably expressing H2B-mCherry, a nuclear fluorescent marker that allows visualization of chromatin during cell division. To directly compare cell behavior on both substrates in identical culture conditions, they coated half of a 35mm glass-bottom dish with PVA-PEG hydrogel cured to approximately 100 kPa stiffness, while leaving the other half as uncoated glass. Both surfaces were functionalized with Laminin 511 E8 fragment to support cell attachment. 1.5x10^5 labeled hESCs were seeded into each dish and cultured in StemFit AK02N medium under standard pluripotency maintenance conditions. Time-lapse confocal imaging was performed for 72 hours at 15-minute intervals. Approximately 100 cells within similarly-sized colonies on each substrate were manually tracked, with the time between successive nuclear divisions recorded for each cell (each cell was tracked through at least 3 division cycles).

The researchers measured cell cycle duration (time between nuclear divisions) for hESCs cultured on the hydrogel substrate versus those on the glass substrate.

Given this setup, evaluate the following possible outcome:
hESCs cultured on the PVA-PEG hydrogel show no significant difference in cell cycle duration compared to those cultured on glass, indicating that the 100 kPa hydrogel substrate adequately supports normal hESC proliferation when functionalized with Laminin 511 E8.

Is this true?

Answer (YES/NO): YES